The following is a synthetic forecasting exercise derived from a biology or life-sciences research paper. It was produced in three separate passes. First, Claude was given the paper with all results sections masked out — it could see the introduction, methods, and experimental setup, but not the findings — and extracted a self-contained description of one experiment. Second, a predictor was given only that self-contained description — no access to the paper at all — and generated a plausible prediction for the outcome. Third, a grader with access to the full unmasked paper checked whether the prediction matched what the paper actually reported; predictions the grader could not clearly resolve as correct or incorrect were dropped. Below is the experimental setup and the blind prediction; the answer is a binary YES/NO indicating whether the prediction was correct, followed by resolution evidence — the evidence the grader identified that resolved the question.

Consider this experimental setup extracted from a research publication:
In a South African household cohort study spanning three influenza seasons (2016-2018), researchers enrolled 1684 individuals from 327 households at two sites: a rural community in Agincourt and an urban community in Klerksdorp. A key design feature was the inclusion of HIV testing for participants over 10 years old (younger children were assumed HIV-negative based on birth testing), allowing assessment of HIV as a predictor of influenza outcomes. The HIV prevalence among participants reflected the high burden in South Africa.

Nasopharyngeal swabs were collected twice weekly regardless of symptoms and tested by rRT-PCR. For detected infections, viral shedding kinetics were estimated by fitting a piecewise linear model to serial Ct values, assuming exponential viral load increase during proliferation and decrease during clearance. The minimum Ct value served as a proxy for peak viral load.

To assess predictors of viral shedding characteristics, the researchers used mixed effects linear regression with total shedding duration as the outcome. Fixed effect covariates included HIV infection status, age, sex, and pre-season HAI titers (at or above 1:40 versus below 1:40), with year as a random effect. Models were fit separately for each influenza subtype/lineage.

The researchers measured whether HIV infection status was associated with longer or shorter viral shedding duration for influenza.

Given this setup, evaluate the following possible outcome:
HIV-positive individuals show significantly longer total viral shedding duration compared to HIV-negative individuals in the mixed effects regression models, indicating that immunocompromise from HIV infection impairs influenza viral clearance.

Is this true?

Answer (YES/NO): NO